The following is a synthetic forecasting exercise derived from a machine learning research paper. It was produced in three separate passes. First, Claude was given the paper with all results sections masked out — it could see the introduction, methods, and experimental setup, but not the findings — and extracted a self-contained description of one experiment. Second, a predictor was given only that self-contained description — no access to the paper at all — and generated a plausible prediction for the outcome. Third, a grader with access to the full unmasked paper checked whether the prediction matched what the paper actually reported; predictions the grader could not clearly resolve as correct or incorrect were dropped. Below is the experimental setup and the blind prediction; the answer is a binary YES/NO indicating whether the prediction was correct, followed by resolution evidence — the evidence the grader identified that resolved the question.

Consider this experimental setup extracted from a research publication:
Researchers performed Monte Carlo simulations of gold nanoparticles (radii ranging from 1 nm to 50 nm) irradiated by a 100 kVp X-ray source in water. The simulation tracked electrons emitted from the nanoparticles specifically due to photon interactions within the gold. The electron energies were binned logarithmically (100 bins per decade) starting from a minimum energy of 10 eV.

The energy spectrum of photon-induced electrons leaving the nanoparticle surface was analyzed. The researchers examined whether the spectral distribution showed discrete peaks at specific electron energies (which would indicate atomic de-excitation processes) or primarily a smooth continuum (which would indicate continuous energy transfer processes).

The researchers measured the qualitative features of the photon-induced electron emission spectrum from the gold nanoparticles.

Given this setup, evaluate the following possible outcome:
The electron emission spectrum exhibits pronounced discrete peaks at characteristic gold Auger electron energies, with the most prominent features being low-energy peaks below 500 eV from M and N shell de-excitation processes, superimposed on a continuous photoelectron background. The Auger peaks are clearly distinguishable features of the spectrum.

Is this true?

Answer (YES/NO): NO